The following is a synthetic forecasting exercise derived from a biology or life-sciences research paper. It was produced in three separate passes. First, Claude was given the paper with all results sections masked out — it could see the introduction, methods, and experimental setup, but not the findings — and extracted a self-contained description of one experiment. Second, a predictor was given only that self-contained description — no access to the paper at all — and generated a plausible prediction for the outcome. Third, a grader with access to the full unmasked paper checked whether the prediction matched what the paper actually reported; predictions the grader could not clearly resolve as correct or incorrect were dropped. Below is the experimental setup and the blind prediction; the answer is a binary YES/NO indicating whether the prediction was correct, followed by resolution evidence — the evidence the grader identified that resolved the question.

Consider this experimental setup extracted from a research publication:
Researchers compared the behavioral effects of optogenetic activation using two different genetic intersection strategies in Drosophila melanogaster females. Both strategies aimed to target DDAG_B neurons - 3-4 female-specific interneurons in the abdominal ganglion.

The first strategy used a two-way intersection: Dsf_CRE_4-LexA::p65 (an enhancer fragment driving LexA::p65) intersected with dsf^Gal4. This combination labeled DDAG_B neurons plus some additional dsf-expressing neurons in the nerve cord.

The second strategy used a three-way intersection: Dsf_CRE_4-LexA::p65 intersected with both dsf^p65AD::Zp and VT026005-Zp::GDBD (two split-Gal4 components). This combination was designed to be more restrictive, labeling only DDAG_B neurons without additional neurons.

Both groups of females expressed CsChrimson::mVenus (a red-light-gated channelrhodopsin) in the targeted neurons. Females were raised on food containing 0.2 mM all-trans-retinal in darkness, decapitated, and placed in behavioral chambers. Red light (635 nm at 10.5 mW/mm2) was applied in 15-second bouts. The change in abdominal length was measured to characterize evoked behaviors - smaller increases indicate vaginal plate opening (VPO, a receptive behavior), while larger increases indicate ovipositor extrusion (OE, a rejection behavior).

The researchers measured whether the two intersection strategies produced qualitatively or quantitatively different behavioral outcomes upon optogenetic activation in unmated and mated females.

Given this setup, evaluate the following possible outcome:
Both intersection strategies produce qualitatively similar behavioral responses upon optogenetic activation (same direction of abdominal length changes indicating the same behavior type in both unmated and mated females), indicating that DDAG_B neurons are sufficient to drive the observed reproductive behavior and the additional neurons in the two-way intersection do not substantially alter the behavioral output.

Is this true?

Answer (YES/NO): YES